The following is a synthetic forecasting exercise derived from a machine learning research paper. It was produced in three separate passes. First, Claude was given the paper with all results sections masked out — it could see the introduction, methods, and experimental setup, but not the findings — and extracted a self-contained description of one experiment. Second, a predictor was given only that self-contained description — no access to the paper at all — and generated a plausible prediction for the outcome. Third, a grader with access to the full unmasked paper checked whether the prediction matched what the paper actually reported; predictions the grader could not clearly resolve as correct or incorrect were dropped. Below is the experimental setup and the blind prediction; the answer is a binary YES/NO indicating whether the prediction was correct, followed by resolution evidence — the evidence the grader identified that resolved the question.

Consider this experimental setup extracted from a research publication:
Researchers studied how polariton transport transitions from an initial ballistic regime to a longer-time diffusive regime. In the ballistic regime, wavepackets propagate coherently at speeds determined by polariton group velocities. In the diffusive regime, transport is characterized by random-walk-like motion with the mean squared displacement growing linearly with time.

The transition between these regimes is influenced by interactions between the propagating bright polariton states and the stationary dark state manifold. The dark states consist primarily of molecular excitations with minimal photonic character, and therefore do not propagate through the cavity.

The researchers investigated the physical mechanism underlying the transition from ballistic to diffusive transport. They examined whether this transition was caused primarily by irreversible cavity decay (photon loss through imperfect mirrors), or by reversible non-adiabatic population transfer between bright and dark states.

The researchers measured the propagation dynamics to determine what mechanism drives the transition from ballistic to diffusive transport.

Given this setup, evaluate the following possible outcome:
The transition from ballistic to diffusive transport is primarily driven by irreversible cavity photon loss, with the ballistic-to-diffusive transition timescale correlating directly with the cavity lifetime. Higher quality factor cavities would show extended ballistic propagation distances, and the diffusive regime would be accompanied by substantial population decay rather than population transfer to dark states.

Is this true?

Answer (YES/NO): NO